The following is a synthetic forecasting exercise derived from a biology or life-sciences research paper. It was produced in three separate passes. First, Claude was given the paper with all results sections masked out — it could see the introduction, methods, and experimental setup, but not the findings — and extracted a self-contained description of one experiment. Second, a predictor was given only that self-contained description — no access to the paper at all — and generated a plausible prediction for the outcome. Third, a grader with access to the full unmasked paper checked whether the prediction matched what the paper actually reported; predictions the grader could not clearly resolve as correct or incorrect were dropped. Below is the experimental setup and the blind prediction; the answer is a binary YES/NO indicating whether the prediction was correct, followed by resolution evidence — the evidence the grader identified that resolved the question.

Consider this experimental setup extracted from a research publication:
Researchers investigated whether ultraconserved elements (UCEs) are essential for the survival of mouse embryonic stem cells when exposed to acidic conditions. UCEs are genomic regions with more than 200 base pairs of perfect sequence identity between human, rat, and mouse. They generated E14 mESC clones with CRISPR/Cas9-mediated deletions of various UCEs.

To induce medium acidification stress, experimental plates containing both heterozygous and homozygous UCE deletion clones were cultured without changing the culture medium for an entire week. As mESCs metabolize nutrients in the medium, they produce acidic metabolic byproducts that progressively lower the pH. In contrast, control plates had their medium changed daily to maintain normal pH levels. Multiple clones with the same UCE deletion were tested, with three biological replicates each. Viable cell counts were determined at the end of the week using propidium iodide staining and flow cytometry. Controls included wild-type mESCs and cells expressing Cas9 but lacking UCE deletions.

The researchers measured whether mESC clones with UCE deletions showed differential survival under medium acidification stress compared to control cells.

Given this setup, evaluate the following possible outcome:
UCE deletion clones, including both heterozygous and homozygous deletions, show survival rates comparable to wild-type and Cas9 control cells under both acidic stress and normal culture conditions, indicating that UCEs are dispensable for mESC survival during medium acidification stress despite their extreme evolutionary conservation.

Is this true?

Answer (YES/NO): YES